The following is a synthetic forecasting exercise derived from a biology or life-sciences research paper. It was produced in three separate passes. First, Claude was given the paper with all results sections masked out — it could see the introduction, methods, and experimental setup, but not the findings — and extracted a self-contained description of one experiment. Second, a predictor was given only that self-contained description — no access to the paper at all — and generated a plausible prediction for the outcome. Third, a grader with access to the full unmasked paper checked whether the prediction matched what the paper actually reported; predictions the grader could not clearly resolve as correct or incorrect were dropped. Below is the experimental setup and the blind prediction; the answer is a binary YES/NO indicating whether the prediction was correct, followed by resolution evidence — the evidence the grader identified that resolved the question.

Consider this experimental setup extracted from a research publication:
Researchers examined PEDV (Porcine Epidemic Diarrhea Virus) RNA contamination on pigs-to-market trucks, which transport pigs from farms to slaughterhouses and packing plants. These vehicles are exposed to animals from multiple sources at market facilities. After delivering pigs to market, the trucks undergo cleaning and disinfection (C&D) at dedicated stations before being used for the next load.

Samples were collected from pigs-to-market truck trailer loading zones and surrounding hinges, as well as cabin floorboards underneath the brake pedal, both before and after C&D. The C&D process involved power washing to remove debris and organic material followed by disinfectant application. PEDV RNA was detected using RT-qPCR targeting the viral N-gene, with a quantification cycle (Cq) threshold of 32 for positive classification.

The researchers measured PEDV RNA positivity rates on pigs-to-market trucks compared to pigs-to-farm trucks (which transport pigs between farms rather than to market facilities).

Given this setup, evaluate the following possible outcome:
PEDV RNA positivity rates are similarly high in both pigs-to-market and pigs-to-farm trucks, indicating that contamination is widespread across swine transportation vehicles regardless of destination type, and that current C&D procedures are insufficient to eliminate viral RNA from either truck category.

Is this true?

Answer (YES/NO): NO